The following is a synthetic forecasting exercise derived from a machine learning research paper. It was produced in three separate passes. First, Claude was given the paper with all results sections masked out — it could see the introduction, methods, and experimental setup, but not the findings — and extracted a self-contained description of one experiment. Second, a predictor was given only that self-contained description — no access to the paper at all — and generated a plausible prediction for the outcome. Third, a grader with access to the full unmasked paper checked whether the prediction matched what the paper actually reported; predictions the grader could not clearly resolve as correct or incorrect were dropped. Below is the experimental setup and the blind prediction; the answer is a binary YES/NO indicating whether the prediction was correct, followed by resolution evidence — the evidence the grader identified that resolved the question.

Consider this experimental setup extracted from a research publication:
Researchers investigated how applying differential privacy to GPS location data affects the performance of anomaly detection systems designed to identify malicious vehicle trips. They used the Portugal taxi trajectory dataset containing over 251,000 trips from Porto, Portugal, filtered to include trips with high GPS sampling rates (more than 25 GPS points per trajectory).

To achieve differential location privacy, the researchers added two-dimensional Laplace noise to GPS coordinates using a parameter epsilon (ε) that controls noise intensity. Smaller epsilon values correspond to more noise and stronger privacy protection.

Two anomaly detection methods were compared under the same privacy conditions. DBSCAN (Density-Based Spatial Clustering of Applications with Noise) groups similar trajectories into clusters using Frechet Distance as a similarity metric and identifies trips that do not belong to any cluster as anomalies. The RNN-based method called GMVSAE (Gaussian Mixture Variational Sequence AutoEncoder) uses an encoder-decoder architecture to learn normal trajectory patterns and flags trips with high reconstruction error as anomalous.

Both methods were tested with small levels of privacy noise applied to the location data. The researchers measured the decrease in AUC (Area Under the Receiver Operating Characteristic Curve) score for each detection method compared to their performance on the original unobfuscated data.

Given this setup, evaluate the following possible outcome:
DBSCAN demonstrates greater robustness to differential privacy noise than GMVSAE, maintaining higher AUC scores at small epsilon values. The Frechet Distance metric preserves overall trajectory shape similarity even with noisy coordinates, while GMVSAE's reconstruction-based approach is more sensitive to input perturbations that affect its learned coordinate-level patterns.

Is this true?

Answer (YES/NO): NO